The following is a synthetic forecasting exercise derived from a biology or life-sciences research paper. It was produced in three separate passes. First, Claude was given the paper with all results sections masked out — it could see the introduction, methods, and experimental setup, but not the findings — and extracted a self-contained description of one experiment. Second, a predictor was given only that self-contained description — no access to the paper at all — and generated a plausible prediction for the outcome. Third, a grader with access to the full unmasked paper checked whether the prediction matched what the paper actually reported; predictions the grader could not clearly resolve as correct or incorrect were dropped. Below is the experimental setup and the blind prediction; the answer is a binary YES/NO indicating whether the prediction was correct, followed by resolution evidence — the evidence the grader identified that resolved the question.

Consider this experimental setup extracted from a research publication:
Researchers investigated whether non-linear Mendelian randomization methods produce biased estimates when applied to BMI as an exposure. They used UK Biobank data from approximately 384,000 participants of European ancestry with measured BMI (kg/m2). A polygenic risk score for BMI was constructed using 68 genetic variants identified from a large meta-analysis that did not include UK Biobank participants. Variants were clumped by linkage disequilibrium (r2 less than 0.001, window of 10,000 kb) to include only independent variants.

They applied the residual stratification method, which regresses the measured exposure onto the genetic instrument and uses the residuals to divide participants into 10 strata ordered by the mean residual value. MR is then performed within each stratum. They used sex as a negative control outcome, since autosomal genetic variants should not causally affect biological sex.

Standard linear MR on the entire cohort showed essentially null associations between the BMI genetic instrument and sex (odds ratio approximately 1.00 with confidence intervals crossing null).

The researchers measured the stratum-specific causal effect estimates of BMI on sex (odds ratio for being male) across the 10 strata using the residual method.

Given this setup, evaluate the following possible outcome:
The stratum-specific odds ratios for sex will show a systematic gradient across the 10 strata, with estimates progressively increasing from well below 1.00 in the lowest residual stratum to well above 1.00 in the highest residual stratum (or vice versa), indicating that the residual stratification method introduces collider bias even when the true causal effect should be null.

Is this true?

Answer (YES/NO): YES